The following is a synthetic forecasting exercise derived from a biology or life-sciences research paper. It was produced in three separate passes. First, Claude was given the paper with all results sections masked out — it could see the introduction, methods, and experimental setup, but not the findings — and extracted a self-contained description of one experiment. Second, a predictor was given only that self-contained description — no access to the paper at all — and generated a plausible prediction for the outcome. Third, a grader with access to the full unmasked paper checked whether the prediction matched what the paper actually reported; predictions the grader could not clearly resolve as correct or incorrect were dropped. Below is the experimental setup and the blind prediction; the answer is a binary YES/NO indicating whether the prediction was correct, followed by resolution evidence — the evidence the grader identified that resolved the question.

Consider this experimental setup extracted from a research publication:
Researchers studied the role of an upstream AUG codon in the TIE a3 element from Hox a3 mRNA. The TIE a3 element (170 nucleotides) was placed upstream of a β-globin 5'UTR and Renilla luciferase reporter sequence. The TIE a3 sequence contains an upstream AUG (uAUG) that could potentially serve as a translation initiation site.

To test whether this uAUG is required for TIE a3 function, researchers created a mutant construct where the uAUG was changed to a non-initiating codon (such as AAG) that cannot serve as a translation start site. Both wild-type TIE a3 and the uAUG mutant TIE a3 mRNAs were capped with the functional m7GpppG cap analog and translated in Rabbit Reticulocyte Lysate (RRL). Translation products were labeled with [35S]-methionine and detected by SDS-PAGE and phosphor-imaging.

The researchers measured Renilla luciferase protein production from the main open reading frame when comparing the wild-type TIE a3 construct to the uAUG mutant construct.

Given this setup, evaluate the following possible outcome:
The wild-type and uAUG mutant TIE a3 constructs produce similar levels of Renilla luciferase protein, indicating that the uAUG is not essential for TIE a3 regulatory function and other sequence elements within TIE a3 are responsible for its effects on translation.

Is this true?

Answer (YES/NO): NO